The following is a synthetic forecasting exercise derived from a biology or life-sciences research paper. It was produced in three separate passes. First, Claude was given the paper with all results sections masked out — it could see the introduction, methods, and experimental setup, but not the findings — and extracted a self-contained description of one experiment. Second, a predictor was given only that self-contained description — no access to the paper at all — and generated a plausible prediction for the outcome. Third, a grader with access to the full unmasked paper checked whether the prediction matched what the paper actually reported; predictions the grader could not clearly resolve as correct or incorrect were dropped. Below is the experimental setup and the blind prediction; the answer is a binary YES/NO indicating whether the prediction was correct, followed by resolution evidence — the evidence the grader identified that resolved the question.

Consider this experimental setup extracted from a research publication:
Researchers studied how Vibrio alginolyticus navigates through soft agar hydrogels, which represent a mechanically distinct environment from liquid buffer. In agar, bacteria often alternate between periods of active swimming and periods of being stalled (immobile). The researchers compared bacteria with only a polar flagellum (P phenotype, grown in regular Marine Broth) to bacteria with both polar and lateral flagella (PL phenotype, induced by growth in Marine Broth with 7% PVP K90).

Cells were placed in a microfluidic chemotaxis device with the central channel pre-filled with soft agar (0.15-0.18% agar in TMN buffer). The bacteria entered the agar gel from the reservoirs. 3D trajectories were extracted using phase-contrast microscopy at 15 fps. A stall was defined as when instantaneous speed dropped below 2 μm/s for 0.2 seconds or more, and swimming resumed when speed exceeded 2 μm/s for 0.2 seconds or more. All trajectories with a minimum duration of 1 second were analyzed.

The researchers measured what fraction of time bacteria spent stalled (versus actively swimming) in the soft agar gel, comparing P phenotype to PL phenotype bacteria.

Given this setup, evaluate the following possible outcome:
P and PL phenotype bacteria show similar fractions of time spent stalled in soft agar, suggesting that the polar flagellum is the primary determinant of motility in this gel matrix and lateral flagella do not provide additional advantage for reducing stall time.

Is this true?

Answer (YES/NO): NO